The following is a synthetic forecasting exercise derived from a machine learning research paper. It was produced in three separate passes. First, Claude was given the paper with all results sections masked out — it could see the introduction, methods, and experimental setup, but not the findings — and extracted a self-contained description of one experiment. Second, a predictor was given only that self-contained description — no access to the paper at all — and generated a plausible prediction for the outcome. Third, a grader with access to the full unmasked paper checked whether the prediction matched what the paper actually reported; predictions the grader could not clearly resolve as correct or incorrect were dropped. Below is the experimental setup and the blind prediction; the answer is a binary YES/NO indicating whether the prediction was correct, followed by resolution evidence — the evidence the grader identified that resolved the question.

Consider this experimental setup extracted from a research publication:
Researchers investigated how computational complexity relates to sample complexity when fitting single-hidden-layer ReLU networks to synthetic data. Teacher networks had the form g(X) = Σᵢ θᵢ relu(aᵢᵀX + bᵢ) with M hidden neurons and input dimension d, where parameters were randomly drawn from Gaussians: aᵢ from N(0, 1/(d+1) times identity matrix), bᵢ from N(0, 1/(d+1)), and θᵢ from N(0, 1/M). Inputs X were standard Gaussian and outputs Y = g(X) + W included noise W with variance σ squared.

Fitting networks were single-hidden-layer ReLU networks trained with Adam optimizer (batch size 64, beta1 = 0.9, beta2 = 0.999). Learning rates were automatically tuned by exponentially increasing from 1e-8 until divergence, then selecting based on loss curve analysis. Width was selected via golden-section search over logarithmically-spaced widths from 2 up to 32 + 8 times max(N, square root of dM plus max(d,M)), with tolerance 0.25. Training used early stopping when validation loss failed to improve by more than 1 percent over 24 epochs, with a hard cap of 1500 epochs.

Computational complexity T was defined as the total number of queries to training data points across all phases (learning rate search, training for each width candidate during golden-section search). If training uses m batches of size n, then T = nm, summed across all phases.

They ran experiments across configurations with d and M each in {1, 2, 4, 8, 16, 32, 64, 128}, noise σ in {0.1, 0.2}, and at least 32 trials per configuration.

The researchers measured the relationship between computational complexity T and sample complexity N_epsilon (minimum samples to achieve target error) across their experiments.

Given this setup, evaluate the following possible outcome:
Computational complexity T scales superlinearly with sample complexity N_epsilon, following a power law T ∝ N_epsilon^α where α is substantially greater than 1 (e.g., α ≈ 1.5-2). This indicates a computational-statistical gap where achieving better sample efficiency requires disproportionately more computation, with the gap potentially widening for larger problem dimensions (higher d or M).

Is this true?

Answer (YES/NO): NO